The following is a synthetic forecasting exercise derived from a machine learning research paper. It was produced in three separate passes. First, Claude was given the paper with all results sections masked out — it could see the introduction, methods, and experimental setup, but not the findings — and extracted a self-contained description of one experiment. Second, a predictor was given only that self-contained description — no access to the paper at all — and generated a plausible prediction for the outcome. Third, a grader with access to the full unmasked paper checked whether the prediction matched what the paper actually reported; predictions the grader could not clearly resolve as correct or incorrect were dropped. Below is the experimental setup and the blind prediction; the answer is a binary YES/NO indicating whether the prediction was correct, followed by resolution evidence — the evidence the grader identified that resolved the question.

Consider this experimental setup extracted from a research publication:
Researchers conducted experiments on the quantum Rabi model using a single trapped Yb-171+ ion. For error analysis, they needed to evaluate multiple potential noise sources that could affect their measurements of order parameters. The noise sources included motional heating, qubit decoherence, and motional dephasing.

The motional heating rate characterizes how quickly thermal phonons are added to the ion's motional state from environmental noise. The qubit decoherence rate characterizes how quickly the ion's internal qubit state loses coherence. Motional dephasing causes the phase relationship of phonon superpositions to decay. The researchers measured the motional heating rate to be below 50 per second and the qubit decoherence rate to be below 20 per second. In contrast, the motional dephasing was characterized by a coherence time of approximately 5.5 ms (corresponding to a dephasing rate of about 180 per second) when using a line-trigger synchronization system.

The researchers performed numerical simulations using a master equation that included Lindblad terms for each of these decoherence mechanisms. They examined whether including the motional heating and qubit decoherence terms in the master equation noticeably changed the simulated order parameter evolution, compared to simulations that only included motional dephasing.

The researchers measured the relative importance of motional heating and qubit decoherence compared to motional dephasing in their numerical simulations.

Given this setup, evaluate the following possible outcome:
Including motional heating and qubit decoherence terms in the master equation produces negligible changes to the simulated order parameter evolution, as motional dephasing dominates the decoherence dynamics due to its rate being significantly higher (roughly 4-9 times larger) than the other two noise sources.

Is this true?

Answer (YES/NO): YES